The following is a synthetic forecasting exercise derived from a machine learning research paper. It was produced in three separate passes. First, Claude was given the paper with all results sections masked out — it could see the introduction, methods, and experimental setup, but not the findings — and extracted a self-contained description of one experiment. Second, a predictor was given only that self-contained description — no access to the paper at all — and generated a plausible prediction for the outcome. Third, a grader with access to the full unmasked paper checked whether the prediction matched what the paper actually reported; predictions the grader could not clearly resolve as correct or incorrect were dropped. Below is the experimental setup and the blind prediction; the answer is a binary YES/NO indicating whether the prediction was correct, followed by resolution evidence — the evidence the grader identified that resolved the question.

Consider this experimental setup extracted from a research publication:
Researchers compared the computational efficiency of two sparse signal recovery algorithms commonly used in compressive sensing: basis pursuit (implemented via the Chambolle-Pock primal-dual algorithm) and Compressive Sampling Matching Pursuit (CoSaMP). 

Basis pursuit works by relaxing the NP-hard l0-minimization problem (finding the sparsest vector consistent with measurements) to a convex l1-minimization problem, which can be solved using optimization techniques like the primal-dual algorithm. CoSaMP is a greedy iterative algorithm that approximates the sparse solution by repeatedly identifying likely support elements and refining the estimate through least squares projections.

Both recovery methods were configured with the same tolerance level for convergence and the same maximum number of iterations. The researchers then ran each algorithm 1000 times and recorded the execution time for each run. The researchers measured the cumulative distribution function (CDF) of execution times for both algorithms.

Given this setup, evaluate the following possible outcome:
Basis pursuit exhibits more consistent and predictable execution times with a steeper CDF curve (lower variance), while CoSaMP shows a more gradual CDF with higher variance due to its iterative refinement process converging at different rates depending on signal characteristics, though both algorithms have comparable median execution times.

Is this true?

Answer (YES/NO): NO